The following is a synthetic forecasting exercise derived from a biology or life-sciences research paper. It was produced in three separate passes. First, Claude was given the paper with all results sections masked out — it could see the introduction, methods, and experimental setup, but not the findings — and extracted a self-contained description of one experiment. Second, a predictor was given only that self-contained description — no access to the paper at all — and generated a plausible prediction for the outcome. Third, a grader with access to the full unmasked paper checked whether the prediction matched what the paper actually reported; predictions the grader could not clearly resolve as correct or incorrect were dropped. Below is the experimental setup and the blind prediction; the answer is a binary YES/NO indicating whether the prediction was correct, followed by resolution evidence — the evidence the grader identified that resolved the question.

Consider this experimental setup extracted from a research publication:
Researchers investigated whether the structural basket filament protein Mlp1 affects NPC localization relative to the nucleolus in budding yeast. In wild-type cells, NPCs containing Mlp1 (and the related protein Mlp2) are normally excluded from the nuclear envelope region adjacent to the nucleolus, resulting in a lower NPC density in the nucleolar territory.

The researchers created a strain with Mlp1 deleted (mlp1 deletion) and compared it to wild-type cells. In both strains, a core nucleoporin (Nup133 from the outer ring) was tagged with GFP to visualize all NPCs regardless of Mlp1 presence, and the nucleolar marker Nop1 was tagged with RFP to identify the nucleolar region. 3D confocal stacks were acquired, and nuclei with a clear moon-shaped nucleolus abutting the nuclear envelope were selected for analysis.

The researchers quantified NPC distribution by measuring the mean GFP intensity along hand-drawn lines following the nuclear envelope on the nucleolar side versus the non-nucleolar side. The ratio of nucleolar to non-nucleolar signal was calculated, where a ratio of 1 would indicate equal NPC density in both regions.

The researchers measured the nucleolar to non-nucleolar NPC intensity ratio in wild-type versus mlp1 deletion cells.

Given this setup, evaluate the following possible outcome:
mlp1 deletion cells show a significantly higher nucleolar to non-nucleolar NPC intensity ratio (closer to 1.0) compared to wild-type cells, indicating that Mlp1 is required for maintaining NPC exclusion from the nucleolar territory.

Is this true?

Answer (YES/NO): NO